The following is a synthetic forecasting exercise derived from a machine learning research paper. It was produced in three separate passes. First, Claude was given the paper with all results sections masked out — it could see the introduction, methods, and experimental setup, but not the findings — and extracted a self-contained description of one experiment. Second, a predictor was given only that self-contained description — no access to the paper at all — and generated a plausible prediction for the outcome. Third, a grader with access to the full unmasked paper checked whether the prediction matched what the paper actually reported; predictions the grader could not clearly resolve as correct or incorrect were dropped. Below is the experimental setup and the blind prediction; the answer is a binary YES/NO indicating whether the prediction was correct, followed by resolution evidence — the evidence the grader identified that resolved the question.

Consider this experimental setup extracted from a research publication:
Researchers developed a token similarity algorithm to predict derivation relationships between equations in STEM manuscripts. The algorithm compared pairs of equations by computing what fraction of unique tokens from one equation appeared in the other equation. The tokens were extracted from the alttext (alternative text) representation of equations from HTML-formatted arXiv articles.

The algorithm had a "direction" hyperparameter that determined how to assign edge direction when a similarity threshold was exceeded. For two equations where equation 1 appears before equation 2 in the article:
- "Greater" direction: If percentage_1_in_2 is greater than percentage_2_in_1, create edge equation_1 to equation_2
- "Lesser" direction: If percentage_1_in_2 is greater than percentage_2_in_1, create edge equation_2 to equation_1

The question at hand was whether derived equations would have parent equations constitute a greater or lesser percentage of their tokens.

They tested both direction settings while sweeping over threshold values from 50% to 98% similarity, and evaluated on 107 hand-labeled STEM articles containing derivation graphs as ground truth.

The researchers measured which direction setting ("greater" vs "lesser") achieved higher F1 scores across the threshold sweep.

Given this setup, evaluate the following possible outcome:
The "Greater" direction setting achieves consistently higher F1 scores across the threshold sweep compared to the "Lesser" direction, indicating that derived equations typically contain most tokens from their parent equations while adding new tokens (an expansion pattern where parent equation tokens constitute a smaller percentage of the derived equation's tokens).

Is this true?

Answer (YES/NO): YES